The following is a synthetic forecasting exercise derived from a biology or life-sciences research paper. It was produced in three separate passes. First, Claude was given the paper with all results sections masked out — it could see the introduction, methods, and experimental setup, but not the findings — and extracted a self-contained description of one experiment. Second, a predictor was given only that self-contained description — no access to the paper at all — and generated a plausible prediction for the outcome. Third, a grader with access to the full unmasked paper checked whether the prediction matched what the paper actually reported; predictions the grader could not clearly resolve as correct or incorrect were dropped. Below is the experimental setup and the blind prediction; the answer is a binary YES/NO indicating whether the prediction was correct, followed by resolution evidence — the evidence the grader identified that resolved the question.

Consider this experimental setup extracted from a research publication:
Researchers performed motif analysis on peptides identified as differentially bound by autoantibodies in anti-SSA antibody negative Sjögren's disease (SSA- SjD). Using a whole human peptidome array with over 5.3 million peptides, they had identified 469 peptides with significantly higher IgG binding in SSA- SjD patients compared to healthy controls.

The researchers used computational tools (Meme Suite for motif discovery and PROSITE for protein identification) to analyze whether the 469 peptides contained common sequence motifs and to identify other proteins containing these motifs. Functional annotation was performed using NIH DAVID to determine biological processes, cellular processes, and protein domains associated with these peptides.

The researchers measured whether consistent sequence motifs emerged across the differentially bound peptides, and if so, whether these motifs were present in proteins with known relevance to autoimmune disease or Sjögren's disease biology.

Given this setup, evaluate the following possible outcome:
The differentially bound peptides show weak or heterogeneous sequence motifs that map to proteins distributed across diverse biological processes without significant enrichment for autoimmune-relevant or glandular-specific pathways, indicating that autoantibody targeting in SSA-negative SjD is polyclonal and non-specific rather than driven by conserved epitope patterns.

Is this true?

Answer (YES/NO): NO